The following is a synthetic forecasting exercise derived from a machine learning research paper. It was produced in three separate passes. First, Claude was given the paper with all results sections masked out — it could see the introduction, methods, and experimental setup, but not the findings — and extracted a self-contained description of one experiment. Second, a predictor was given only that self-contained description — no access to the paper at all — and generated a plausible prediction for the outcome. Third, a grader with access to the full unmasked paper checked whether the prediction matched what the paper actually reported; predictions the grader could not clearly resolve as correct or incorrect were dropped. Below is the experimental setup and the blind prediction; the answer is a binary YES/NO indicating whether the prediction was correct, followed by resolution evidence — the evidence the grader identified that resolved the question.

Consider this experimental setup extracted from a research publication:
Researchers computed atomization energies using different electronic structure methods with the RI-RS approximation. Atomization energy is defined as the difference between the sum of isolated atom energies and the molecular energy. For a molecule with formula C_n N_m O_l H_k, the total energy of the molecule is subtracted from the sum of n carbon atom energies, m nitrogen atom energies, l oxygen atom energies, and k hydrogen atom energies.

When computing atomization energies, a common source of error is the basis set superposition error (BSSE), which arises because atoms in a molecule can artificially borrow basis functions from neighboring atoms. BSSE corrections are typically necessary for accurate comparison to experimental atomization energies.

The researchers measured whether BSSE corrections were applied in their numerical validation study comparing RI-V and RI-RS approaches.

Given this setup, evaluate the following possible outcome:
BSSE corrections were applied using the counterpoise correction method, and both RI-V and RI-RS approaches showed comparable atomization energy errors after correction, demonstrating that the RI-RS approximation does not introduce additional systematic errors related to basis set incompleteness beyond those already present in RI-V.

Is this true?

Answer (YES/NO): NO